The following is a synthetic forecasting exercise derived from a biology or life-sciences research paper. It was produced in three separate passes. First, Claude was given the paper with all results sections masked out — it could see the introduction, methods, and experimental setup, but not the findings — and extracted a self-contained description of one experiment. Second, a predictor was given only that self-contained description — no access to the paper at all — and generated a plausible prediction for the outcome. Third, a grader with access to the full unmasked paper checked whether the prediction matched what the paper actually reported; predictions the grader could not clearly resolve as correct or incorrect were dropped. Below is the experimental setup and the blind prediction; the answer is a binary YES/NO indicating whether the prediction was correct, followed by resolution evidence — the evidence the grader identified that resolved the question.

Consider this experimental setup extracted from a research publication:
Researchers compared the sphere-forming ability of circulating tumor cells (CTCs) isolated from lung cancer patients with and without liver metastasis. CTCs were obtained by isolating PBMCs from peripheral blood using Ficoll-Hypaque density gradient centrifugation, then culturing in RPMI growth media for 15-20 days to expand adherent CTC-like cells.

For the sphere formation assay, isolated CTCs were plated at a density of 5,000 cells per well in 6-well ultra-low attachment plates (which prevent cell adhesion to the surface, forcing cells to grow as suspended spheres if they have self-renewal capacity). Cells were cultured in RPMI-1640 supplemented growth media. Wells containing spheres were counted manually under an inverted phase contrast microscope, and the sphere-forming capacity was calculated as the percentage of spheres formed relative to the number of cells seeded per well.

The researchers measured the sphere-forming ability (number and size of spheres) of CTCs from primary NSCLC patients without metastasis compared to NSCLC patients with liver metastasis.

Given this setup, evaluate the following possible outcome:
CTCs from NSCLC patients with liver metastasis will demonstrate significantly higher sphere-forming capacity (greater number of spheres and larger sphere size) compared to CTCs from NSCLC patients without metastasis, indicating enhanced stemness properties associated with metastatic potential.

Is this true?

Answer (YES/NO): YES